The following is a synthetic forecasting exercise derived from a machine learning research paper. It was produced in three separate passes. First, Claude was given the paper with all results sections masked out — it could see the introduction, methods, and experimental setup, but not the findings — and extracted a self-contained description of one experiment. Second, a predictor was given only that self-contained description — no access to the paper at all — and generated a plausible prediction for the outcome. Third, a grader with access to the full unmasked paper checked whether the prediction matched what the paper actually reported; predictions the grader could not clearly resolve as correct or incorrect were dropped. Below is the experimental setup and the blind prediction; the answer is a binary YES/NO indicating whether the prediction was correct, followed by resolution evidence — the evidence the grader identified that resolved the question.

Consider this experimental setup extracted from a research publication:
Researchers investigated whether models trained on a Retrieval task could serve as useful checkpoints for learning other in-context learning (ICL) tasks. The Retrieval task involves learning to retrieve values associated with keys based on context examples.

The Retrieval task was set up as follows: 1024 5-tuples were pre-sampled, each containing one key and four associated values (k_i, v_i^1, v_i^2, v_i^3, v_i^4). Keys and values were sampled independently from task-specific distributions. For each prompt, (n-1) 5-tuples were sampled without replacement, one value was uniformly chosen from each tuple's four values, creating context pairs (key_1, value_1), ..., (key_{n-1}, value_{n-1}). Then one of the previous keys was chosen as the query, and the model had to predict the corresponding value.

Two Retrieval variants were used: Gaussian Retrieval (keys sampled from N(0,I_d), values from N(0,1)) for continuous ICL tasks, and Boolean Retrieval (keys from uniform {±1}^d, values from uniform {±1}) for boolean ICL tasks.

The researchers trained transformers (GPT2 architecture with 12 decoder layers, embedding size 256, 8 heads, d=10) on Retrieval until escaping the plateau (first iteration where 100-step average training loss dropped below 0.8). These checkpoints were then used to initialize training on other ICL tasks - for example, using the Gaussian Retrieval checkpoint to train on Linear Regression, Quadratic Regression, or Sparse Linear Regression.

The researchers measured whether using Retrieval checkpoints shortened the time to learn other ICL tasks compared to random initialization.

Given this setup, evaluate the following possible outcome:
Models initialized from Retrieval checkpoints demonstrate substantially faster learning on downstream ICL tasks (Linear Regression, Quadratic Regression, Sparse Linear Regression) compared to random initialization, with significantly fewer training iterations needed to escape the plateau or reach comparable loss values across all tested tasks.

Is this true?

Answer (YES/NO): NO